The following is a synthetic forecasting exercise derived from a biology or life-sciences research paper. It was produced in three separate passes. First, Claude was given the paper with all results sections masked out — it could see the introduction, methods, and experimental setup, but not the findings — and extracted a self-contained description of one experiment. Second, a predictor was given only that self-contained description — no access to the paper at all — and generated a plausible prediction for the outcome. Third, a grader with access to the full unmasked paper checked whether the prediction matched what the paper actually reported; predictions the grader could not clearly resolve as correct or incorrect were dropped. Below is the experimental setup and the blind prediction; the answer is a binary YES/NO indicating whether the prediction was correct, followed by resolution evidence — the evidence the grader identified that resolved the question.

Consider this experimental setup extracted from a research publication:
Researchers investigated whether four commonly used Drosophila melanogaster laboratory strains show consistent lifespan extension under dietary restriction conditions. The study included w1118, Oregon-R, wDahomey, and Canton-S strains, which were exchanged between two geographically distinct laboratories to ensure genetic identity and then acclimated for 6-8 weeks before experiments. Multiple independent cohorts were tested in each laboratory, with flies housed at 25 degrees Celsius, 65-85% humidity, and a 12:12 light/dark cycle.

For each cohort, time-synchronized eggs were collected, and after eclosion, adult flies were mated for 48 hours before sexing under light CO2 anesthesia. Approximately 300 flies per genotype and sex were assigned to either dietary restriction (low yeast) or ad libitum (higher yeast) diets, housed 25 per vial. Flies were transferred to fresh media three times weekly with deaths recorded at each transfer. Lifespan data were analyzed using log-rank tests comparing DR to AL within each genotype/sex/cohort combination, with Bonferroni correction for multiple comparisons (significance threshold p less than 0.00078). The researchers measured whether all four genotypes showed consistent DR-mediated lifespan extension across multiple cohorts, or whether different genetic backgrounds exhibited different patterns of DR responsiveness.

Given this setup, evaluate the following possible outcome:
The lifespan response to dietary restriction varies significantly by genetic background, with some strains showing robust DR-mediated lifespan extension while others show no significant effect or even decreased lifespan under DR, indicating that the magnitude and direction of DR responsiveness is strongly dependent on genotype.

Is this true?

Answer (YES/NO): YES